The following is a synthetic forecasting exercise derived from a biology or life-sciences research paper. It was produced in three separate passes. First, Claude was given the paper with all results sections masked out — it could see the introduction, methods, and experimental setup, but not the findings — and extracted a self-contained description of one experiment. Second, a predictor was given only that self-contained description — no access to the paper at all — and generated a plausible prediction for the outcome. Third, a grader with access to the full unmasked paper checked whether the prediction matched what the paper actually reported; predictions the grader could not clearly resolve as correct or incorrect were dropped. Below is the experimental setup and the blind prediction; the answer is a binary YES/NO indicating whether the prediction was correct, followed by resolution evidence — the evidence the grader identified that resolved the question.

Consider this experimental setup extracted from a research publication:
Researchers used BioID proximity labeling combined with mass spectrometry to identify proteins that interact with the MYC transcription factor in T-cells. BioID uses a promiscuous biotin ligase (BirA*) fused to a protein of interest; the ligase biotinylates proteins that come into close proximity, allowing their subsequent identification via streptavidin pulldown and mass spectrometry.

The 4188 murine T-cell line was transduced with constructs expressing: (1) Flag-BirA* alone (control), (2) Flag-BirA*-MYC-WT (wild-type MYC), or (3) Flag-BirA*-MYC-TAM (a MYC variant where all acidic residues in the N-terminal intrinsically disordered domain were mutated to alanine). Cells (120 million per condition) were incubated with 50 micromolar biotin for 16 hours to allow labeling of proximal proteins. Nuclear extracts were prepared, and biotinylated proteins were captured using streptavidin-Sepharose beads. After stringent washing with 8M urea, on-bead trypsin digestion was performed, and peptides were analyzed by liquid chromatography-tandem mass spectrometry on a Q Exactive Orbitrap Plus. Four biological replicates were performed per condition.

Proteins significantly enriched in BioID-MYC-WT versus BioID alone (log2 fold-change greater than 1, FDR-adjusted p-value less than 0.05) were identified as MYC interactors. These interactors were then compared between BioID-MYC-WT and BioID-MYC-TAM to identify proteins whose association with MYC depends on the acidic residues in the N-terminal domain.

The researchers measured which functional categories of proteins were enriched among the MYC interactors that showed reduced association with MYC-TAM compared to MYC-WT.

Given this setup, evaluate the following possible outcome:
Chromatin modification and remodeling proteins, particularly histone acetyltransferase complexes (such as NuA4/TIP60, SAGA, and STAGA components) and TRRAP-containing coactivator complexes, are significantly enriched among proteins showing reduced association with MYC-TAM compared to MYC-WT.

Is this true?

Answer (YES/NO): YES